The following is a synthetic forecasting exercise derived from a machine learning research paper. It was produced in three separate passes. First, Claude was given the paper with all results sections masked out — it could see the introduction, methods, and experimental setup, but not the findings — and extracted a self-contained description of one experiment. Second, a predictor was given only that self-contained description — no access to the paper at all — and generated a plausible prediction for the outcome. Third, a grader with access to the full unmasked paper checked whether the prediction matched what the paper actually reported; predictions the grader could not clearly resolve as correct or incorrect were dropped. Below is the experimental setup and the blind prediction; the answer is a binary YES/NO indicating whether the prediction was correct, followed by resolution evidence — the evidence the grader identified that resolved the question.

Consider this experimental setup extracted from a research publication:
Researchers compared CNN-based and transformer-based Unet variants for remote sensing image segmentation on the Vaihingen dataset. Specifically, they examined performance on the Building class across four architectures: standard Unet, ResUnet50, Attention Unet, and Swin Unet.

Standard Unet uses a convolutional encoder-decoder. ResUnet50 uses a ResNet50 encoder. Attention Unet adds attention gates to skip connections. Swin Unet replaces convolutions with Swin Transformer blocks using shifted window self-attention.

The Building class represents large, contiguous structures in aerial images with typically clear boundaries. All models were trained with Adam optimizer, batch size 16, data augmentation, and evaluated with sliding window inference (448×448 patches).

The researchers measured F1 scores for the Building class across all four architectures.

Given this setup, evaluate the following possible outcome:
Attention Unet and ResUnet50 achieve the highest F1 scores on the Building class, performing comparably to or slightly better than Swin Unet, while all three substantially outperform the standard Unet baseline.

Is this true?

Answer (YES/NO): NO